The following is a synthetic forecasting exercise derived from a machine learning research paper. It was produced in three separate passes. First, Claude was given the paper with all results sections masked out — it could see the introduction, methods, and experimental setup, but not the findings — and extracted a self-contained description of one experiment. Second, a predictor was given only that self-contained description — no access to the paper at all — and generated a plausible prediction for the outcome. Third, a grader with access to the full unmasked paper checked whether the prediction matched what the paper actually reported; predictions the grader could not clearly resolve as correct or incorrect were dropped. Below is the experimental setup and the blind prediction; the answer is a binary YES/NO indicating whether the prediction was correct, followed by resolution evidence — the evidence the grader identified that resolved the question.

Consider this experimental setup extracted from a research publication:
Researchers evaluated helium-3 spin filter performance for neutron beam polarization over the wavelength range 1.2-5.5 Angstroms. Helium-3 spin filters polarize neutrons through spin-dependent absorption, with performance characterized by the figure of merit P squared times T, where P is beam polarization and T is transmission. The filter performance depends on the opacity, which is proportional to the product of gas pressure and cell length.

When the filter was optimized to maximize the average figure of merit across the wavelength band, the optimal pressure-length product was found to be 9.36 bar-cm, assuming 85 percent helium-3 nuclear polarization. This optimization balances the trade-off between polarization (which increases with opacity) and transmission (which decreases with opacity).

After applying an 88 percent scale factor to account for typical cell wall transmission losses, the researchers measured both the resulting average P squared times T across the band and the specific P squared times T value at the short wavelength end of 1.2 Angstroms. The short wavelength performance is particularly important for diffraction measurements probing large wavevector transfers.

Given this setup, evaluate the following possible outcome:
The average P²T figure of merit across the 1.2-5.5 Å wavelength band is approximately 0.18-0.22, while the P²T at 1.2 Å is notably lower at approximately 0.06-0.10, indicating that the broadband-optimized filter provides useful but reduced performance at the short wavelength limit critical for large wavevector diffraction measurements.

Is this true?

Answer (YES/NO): NO